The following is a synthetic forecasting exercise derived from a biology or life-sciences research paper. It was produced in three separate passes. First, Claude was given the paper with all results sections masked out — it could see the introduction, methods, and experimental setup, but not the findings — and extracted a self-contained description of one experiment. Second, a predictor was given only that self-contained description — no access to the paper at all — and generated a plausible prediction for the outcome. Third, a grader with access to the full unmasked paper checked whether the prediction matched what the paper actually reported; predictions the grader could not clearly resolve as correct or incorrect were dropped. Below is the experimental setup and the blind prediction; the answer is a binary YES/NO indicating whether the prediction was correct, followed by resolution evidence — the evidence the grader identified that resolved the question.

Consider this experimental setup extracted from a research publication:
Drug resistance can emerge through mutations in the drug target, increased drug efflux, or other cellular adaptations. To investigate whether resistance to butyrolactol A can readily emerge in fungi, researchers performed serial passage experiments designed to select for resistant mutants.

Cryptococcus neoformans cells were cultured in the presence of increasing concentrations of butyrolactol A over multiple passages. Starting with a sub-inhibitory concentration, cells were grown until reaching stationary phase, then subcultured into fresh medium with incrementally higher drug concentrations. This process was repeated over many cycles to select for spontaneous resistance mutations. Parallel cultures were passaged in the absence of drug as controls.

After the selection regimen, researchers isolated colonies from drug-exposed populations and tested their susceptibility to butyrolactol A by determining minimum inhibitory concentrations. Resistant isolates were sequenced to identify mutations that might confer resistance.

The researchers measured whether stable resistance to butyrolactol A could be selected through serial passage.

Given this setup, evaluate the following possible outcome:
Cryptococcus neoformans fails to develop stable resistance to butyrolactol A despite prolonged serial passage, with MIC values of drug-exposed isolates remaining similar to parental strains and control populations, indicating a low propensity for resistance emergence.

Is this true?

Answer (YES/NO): NO